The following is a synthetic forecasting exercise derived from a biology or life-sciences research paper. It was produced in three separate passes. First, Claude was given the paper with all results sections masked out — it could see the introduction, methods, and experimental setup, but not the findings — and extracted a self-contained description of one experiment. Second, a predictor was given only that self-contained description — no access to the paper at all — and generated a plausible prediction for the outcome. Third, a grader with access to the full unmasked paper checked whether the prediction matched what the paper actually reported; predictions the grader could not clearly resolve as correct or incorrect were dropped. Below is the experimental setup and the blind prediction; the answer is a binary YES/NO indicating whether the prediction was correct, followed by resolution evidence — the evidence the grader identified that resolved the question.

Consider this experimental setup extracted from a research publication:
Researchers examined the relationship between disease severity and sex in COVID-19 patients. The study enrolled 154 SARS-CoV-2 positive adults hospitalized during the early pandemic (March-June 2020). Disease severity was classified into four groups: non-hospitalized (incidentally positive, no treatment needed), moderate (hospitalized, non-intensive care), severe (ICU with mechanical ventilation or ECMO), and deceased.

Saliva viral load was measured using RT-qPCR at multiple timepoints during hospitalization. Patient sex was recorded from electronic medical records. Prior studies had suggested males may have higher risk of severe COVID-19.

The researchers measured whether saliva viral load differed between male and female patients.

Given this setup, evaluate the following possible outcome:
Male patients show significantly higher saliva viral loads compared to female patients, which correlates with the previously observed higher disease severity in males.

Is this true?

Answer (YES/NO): YES